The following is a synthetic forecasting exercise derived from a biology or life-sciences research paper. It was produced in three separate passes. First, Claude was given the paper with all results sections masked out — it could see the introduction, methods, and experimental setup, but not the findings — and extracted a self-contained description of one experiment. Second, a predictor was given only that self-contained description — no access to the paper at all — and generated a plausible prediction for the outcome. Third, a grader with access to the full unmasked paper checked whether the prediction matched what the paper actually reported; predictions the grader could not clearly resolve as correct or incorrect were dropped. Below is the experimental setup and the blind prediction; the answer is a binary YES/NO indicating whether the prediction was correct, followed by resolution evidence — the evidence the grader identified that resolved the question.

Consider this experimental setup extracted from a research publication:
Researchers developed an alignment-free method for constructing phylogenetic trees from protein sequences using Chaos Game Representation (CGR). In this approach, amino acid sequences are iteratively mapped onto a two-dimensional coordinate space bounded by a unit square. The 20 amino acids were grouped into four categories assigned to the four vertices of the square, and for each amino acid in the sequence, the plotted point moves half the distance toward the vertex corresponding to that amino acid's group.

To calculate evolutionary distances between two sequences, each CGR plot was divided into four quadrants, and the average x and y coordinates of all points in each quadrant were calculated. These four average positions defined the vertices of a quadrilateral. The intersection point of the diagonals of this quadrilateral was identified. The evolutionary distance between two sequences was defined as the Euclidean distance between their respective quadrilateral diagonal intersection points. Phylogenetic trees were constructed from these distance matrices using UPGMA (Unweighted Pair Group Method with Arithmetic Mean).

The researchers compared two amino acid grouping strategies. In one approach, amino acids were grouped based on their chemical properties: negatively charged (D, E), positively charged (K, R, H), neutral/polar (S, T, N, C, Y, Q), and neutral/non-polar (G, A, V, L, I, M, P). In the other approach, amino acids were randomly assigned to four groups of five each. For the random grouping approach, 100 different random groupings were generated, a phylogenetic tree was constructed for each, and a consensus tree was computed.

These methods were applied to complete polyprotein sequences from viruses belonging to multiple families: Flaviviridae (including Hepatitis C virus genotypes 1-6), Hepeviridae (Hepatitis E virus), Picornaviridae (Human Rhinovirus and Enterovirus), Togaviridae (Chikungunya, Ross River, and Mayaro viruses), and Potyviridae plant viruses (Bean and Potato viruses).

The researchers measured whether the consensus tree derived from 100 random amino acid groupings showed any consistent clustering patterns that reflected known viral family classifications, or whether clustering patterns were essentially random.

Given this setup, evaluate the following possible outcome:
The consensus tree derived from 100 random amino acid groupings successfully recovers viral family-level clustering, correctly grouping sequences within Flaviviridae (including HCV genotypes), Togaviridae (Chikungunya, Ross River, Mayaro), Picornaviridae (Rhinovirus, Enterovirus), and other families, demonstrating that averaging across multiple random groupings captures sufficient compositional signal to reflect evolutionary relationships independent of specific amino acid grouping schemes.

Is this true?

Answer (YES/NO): NO